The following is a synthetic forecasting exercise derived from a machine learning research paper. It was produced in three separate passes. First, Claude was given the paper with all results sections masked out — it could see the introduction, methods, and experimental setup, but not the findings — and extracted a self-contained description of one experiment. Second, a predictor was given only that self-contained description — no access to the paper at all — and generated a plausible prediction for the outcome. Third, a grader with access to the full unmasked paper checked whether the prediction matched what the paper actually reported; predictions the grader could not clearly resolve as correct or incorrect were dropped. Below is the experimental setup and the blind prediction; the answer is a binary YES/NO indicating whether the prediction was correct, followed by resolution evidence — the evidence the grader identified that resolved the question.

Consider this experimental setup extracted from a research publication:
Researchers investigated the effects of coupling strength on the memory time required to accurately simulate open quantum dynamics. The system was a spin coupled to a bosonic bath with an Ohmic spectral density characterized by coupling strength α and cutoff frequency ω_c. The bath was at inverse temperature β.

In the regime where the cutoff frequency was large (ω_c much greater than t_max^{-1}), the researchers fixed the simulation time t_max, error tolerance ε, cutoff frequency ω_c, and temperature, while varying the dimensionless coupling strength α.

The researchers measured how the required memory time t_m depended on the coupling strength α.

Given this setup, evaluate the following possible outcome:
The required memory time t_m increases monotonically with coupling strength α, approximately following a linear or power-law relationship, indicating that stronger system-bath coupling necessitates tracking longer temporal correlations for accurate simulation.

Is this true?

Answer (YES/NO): YES